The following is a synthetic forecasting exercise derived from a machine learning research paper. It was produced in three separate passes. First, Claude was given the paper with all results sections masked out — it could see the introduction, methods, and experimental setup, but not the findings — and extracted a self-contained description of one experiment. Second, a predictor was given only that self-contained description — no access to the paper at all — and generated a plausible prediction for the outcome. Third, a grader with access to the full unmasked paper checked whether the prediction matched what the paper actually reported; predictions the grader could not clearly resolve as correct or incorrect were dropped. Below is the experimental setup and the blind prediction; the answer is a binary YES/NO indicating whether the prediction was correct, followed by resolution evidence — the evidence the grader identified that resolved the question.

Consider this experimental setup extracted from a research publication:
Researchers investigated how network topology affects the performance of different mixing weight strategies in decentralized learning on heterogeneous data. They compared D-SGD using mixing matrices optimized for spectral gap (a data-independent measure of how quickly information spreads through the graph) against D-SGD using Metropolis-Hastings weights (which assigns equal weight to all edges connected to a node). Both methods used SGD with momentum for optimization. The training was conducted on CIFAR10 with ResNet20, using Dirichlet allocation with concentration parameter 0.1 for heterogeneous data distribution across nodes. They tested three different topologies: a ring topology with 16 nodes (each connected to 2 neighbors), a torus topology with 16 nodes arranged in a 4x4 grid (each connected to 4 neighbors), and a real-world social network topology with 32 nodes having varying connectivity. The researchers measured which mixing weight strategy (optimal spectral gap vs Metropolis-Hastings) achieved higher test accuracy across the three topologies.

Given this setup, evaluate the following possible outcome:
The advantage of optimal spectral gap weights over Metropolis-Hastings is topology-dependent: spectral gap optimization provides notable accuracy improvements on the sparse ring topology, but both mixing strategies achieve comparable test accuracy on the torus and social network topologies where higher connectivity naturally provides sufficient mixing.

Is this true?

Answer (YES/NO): YES